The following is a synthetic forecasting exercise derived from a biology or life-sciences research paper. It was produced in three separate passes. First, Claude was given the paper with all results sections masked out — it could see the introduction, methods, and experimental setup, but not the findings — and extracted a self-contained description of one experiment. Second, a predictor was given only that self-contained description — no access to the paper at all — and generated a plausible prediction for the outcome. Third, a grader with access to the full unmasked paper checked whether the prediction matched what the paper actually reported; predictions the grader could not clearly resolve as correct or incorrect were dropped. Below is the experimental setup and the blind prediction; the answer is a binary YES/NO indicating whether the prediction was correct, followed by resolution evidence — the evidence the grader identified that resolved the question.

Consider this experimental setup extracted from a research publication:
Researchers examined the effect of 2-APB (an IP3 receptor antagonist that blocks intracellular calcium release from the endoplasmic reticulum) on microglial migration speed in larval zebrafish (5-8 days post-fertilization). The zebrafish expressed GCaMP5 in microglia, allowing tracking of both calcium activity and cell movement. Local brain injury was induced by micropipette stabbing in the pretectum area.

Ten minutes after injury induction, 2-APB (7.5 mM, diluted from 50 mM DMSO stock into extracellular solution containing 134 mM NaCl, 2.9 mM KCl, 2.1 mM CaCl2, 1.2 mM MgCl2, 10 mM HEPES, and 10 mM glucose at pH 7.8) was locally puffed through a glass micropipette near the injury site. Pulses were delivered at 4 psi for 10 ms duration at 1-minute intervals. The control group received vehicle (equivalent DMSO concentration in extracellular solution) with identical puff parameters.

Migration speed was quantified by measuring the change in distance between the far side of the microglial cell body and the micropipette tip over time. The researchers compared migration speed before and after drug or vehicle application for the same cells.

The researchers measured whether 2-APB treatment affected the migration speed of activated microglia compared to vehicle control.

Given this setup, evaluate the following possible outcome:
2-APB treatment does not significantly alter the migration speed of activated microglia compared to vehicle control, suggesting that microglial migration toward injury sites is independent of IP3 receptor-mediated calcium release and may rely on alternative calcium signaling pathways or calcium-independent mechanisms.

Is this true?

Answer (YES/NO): NO